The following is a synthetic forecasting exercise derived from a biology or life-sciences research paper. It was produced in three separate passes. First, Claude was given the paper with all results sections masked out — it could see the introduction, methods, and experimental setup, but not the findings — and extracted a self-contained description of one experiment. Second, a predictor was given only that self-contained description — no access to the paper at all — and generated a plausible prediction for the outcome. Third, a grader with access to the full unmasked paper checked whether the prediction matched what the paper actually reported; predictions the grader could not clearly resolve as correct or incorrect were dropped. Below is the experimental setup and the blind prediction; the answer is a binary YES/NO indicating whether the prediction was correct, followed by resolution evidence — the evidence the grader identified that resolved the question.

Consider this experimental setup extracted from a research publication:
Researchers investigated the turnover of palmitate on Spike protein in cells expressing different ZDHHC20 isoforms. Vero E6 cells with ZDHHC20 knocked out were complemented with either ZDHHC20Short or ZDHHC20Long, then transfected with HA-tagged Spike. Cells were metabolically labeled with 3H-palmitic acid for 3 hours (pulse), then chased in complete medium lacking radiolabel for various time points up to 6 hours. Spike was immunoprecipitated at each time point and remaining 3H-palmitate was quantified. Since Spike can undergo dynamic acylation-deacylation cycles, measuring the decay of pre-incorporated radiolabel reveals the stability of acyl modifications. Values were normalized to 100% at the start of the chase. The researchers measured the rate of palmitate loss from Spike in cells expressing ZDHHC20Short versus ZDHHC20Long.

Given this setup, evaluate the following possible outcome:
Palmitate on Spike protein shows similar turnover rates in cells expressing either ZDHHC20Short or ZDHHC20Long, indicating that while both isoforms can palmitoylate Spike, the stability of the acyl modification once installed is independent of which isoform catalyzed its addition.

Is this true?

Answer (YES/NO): NO